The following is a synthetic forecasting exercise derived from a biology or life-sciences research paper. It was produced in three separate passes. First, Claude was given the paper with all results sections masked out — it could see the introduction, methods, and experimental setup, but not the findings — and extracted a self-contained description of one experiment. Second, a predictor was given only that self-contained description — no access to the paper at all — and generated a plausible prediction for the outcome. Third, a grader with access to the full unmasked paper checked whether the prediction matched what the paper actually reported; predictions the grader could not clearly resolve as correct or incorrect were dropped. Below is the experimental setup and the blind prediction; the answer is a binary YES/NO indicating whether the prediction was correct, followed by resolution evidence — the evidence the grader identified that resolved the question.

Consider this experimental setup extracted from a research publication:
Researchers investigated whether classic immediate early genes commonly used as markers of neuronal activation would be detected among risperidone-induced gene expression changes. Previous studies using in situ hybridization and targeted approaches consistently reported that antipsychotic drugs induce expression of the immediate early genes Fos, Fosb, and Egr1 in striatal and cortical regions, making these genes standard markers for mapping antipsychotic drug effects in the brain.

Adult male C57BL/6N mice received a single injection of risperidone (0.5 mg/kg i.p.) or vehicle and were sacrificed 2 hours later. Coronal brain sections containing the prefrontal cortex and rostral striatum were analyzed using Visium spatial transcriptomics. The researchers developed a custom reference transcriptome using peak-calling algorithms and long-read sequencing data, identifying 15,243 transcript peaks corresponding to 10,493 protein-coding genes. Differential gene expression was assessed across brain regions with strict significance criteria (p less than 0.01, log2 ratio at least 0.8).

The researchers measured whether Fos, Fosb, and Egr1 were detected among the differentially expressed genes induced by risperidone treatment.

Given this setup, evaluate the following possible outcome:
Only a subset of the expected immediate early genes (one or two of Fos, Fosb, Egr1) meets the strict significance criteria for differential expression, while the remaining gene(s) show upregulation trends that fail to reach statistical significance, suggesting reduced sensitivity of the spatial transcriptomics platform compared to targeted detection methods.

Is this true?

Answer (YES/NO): NO